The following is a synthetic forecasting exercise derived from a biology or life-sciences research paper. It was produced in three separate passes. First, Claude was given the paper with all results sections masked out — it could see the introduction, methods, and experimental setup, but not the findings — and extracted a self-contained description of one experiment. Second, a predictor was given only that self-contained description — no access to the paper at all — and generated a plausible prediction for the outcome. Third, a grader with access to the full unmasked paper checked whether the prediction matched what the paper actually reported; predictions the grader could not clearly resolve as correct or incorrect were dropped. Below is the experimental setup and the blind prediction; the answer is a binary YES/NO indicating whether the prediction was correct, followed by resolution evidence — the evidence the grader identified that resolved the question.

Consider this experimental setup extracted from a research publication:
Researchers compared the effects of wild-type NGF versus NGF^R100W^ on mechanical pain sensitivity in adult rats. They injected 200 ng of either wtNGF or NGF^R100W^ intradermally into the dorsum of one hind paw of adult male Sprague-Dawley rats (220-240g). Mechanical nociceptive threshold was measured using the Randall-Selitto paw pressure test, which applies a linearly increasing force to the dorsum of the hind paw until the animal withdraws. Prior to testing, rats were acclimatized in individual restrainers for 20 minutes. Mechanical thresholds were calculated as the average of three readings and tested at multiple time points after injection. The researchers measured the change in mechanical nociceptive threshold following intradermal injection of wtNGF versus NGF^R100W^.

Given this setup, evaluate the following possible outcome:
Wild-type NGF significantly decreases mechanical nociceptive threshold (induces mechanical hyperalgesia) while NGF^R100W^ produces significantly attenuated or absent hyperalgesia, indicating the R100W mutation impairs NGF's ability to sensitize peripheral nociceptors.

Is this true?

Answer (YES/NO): YES